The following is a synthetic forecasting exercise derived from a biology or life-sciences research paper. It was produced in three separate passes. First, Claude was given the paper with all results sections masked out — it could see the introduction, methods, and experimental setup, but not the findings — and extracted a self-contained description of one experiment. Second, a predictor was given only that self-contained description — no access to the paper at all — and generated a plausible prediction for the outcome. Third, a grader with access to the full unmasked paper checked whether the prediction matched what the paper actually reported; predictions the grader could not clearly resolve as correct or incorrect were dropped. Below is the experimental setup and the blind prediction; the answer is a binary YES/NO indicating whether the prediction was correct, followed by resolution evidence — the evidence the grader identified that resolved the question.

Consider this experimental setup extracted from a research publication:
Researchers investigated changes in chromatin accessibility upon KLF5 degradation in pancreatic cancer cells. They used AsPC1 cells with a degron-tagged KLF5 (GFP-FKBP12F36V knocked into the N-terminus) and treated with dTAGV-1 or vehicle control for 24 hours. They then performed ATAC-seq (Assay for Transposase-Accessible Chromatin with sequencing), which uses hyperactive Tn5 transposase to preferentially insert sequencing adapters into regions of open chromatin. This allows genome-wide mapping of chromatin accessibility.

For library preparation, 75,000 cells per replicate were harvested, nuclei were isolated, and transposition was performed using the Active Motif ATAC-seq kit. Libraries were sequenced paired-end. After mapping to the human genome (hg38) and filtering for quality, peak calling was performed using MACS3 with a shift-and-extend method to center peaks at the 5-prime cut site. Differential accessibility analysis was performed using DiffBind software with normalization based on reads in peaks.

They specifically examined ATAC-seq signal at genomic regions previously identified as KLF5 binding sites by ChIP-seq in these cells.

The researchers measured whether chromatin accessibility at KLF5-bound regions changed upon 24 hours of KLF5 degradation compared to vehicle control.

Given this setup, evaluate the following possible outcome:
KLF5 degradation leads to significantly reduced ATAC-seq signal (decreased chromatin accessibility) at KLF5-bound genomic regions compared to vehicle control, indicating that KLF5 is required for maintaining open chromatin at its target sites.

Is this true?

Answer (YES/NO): NO